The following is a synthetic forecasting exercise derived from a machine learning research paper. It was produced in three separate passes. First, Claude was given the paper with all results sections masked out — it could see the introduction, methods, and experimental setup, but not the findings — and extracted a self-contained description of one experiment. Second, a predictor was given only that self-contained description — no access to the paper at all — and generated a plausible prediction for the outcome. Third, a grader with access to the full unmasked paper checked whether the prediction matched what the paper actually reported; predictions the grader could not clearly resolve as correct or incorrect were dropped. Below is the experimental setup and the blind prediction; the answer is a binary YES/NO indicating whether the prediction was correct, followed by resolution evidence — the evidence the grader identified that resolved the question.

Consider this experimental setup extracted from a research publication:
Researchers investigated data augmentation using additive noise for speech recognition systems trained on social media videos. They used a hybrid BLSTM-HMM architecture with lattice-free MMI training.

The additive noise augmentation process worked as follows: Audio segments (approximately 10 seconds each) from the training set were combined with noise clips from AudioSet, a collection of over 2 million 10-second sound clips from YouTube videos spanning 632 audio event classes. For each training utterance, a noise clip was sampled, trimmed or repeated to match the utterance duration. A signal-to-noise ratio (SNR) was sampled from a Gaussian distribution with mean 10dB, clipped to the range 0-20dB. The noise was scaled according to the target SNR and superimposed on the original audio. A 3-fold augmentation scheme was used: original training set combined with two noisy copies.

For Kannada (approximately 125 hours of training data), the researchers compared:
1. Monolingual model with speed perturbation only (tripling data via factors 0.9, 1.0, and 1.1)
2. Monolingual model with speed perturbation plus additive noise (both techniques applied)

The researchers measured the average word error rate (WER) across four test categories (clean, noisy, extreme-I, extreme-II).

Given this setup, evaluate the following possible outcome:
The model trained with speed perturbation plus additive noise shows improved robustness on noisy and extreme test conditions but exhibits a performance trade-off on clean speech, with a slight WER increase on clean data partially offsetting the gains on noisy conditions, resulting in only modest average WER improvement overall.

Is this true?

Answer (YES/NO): NO